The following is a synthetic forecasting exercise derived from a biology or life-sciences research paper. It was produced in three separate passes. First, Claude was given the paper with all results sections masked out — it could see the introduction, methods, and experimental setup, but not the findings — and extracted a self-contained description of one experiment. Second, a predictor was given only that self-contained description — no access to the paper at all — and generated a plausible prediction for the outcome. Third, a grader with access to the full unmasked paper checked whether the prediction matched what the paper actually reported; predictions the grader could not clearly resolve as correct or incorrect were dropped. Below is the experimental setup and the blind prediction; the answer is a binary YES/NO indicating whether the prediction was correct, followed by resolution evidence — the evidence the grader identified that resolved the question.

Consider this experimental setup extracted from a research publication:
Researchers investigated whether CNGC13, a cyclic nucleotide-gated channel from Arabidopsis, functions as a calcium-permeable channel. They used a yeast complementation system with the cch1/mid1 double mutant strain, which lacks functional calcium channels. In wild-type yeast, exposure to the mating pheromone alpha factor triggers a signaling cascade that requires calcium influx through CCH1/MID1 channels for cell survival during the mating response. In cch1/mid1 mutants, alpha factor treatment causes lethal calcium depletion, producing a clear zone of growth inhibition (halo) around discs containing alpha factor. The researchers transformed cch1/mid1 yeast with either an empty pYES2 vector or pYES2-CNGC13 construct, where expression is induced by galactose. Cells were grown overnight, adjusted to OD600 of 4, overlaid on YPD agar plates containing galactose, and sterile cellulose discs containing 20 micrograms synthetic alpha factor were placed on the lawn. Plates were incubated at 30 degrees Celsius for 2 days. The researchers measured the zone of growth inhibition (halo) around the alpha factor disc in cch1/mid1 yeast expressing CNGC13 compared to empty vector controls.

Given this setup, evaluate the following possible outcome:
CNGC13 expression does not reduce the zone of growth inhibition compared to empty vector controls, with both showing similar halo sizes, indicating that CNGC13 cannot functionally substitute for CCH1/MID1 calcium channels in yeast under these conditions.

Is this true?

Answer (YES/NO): NO